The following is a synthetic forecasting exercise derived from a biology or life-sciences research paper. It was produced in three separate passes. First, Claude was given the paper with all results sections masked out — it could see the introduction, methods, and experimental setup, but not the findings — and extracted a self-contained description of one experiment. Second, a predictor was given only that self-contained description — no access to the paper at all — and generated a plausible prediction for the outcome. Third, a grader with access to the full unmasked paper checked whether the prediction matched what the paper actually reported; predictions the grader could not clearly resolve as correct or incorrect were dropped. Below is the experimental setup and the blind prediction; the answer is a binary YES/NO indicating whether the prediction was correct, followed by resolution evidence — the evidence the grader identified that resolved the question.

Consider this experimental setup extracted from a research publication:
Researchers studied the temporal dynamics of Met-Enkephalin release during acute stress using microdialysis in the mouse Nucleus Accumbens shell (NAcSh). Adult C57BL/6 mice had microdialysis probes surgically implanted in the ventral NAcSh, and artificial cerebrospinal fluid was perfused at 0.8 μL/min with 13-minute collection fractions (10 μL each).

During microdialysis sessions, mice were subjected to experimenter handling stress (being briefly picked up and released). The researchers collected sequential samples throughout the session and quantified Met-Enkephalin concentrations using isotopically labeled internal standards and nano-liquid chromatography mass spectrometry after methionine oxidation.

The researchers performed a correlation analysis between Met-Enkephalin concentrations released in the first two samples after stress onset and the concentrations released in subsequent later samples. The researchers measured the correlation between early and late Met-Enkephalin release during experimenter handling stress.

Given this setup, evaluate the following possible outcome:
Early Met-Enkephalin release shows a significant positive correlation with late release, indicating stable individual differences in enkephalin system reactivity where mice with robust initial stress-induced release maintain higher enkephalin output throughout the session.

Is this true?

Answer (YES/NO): NO